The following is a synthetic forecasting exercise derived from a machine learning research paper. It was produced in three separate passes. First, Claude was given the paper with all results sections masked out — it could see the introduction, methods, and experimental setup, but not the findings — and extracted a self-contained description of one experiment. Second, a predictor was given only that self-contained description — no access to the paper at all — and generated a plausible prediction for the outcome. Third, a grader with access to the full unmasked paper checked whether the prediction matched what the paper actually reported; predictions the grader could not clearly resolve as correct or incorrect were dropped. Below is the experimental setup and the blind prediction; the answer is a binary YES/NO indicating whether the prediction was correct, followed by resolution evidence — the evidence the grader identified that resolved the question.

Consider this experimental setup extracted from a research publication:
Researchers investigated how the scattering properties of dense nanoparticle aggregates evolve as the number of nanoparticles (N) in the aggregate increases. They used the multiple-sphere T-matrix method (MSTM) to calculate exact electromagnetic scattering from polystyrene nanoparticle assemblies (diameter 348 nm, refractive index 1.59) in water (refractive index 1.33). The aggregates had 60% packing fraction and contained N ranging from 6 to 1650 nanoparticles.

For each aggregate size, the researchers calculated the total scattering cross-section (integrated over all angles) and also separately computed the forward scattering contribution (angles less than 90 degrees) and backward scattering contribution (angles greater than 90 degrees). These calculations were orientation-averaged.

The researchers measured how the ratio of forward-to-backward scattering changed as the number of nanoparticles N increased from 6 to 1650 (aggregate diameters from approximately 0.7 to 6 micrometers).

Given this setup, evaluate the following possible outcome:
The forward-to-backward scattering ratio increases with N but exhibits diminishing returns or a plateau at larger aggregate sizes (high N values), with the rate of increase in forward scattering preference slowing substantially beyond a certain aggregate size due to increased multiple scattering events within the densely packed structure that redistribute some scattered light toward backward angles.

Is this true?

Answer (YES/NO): NO